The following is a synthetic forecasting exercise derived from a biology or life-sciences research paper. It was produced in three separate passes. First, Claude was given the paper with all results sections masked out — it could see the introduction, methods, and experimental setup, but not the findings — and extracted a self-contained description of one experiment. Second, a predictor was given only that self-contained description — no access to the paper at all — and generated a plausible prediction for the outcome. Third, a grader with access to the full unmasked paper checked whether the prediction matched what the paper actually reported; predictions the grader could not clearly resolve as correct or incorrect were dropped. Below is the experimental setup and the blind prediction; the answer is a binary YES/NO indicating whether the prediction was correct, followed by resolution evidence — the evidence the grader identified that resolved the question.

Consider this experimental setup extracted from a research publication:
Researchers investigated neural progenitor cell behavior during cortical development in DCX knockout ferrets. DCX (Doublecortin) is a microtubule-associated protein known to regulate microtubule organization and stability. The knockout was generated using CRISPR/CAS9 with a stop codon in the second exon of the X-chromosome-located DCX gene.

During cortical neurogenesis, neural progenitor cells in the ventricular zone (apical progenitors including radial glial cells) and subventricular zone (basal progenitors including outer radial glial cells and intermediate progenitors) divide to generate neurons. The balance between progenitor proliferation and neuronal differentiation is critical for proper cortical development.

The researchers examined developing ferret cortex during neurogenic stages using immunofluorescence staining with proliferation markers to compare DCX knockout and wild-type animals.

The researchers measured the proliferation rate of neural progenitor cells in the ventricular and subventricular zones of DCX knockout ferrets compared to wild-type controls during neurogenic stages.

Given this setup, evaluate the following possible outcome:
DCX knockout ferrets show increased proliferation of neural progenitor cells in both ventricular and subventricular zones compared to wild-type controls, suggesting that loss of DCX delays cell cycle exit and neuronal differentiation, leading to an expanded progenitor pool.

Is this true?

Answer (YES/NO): YES